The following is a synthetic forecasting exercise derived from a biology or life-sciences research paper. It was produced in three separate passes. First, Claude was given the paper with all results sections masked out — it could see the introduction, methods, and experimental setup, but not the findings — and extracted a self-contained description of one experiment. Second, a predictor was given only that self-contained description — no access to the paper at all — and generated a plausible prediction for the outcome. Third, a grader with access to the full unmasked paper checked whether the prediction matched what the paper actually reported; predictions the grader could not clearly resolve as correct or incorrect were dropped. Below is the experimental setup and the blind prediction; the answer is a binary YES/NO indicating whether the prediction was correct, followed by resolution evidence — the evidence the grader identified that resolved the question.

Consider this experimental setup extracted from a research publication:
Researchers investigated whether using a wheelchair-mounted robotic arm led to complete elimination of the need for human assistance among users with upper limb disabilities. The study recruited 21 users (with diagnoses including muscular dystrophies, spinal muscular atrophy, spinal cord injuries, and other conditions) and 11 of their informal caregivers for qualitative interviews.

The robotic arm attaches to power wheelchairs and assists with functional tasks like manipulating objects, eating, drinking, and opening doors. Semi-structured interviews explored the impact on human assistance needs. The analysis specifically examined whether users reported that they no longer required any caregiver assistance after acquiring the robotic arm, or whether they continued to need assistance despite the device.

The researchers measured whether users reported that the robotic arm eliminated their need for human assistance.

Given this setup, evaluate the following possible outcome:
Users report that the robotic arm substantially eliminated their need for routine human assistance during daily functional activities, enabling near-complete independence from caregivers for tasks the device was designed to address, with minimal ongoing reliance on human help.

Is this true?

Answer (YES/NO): NO